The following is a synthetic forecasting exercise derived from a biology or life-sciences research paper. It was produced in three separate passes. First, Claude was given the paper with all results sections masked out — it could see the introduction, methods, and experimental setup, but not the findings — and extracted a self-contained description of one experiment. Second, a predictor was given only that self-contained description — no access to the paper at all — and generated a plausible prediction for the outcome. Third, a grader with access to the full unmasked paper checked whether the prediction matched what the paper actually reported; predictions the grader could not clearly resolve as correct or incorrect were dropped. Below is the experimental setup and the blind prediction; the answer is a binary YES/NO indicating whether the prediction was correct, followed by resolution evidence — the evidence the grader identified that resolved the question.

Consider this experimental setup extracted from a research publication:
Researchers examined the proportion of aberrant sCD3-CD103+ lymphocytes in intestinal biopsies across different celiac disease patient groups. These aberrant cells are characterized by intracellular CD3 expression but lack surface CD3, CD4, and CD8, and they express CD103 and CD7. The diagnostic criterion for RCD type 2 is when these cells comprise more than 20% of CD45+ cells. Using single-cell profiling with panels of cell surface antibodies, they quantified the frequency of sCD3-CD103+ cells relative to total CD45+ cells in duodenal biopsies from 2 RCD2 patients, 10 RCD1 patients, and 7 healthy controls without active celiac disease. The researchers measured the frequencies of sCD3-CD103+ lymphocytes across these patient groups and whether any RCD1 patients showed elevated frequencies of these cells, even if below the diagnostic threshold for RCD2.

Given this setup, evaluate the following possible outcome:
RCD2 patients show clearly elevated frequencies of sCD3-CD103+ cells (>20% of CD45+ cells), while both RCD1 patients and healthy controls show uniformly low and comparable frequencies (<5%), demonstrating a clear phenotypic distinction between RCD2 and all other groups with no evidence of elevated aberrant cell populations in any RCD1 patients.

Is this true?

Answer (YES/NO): NO